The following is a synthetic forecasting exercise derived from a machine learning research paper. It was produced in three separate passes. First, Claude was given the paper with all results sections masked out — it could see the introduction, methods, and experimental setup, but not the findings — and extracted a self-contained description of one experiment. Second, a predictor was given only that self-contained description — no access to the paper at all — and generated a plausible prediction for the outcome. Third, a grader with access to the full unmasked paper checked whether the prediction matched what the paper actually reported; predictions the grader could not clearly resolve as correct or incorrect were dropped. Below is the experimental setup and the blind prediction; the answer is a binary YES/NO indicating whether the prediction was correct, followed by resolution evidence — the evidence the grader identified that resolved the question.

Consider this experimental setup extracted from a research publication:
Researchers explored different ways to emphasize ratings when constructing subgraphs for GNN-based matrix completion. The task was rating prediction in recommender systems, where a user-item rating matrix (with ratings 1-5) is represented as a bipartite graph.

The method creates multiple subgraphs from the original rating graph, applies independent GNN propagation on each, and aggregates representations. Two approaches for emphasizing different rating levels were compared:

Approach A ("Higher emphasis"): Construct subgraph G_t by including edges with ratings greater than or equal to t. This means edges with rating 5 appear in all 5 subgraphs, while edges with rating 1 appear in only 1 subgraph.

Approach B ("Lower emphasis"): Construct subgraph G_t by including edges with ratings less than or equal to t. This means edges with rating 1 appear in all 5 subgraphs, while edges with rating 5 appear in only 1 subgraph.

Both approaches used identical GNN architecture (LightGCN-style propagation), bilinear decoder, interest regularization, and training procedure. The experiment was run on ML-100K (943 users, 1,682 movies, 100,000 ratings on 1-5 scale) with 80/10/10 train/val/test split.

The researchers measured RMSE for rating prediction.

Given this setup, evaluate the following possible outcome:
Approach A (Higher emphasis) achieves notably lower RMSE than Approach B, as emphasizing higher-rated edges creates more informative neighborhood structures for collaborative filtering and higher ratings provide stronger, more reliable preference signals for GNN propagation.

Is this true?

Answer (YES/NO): YES